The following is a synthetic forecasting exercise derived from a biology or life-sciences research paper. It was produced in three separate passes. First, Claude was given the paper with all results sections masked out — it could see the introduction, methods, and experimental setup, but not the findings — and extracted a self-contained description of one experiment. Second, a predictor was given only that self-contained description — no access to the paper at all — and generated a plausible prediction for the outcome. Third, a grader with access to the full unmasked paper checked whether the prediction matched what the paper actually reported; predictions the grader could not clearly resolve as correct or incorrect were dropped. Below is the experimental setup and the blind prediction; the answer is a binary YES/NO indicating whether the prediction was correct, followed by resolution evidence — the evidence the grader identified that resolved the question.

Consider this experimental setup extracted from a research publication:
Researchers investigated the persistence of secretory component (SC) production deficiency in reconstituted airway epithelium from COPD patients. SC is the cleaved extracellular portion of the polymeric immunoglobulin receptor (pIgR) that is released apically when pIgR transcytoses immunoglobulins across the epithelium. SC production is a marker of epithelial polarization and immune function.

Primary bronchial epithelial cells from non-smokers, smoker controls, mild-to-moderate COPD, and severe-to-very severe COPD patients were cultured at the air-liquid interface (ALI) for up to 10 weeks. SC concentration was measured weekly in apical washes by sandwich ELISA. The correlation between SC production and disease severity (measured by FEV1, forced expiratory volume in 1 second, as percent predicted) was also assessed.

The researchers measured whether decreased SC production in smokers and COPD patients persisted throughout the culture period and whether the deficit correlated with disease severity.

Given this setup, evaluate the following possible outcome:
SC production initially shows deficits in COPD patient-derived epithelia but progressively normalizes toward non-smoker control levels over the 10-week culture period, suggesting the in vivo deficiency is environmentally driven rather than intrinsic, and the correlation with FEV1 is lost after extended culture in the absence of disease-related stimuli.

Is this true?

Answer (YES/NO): NO